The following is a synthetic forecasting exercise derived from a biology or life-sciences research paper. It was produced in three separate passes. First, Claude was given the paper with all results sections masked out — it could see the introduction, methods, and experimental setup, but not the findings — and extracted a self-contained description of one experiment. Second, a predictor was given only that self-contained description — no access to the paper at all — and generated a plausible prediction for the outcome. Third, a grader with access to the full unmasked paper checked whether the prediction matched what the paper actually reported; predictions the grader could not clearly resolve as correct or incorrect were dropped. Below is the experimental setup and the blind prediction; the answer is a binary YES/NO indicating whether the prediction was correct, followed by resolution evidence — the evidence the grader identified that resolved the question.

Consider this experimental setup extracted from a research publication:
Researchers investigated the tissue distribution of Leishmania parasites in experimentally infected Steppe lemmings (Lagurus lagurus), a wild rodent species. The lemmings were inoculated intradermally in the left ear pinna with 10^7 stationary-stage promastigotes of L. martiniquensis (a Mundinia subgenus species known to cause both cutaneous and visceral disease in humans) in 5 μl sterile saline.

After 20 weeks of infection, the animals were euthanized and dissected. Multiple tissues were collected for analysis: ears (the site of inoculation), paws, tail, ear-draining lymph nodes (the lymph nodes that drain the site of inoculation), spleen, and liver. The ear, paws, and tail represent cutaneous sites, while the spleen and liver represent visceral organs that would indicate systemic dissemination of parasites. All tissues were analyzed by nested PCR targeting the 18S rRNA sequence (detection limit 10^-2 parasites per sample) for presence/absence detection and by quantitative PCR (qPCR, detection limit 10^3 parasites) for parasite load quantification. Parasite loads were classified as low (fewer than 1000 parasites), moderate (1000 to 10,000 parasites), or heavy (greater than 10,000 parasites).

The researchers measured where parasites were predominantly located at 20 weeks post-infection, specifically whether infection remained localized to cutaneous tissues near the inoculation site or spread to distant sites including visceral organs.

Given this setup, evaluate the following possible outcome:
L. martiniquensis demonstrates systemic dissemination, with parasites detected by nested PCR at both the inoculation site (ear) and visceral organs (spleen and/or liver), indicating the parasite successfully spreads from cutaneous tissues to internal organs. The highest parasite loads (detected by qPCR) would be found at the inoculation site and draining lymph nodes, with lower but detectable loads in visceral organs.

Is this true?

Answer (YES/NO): YES